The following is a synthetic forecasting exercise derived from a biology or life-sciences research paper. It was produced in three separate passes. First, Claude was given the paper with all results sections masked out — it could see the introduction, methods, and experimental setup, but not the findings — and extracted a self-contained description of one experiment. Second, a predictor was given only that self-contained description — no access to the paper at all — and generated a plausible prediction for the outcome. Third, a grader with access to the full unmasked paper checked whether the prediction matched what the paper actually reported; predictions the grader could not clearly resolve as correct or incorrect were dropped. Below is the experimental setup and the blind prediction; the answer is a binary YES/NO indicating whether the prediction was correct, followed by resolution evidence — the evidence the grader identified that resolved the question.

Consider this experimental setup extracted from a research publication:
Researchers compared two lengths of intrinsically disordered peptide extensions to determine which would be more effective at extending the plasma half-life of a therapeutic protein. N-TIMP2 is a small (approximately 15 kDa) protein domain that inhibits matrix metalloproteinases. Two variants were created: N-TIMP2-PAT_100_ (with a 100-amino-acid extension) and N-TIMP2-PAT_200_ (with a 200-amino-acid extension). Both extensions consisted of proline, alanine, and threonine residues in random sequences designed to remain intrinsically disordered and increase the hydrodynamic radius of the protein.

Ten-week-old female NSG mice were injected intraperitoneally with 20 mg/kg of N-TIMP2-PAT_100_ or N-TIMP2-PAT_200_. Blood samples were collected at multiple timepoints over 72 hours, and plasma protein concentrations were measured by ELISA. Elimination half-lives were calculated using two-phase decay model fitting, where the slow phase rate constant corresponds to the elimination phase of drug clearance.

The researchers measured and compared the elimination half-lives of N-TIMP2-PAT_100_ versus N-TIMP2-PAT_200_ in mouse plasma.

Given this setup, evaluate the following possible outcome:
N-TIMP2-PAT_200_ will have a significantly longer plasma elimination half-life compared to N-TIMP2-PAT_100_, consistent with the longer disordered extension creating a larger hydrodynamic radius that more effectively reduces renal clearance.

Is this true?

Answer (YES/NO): YES